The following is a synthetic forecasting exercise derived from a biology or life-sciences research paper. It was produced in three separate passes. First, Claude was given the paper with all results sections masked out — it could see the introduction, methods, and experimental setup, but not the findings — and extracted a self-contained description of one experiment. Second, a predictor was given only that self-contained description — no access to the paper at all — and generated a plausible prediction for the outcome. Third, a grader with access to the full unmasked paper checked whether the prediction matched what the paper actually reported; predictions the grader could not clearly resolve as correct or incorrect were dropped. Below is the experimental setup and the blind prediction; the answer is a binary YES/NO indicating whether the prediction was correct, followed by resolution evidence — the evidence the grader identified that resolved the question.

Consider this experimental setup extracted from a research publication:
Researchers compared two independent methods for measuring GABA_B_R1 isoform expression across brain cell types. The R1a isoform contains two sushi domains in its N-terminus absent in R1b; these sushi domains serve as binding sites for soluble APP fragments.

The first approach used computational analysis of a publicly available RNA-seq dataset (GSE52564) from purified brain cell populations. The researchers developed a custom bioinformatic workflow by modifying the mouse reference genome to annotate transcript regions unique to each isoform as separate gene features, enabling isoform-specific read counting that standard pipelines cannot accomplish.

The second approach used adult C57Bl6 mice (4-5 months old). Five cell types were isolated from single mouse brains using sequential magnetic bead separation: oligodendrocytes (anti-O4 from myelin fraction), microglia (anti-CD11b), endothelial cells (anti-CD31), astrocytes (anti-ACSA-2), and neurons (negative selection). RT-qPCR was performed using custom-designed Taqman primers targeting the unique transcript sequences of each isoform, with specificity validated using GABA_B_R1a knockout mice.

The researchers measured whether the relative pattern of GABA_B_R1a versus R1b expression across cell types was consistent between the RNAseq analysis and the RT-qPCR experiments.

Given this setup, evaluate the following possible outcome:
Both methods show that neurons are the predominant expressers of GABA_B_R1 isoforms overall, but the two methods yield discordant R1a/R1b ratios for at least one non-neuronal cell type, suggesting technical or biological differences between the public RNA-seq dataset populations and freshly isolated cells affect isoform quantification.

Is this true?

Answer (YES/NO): NO